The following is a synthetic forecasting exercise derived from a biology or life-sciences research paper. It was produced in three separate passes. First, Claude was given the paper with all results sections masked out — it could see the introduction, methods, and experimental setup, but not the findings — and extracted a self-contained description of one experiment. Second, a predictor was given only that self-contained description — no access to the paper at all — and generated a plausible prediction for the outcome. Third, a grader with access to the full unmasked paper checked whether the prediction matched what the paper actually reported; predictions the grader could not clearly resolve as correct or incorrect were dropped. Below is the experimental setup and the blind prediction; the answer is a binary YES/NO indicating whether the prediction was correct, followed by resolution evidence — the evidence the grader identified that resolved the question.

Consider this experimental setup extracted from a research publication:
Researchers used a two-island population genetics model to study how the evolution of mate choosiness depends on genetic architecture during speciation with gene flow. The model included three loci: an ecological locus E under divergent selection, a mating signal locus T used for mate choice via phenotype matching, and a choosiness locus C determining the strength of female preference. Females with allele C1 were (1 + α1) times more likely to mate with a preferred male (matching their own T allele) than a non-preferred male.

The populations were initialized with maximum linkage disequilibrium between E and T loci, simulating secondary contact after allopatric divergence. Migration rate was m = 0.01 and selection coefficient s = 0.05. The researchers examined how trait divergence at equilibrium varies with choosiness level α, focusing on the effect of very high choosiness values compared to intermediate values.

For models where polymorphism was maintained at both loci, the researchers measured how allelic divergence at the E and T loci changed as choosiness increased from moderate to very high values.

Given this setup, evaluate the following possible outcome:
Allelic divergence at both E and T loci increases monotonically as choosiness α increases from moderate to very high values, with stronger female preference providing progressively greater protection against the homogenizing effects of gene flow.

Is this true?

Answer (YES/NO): NO